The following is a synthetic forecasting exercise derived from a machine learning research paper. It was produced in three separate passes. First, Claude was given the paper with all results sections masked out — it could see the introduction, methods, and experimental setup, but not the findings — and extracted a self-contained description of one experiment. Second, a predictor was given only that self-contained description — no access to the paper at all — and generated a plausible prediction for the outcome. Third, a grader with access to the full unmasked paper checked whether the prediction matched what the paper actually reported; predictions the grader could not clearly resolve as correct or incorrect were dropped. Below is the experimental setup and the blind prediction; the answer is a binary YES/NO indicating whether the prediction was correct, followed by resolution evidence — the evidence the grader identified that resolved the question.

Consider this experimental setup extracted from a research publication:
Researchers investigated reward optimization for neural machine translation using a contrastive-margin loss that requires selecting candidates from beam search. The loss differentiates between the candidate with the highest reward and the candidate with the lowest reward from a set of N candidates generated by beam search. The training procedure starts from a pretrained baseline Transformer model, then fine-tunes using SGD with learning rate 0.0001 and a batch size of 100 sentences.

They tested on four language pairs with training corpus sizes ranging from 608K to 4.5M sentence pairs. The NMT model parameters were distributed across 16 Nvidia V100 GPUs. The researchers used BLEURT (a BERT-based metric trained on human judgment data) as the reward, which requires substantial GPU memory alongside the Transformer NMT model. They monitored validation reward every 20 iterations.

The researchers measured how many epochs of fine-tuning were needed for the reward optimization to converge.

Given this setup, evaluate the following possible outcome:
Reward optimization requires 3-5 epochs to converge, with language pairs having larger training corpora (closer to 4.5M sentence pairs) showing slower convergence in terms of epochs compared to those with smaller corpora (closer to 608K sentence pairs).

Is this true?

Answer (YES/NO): NO